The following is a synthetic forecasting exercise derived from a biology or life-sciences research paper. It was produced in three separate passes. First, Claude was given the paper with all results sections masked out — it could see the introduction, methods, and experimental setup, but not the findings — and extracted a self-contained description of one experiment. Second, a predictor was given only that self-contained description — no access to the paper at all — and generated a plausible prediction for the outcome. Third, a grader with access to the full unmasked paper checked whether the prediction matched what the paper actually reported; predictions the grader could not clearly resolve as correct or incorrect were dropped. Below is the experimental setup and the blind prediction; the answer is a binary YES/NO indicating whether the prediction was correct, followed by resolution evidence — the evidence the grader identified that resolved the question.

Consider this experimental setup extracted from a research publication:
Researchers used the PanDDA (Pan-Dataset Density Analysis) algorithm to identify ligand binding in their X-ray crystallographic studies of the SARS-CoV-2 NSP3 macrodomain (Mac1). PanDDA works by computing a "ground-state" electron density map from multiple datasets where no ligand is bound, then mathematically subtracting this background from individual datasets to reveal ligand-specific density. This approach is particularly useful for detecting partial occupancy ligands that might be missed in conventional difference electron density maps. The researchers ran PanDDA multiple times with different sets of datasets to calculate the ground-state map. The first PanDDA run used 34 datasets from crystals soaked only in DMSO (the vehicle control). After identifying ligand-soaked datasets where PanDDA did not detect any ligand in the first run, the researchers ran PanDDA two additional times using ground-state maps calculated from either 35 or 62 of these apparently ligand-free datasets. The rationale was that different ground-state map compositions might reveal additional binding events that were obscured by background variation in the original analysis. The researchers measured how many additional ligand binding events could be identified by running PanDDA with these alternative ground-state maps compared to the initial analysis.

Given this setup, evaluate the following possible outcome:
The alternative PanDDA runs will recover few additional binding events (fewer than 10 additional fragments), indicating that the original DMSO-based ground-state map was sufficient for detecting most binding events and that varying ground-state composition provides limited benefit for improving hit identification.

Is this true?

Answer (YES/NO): YES